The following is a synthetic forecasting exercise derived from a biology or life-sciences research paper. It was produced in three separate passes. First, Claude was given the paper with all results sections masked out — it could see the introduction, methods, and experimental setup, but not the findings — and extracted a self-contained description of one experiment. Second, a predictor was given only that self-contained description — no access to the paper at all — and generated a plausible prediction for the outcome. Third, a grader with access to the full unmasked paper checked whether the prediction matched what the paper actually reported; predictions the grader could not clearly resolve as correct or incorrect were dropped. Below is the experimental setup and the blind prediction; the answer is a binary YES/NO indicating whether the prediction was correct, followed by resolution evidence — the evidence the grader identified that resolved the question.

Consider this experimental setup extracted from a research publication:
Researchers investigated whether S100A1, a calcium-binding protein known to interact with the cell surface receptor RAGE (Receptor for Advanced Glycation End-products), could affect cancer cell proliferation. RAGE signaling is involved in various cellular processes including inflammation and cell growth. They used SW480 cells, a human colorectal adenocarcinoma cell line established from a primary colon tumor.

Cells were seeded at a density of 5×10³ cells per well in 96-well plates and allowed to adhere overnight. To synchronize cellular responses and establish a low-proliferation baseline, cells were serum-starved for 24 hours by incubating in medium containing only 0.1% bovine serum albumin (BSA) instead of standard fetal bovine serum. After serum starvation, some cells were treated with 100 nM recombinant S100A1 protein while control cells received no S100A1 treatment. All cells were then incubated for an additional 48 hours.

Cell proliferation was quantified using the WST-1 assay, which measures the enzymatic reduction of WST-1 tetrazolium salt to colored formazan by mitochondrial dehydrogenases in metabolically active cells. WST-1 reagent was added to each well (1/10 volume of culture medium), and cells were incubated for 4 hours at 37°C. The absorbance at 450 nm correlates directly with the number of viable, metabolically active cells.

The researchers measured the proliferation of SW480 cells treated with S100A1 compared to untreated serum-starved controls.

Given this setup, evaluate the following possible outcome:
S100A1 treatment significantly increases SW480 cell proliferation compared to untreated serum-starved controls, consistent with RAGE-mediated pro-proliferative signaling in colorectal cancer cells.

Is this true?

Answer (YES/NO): YES